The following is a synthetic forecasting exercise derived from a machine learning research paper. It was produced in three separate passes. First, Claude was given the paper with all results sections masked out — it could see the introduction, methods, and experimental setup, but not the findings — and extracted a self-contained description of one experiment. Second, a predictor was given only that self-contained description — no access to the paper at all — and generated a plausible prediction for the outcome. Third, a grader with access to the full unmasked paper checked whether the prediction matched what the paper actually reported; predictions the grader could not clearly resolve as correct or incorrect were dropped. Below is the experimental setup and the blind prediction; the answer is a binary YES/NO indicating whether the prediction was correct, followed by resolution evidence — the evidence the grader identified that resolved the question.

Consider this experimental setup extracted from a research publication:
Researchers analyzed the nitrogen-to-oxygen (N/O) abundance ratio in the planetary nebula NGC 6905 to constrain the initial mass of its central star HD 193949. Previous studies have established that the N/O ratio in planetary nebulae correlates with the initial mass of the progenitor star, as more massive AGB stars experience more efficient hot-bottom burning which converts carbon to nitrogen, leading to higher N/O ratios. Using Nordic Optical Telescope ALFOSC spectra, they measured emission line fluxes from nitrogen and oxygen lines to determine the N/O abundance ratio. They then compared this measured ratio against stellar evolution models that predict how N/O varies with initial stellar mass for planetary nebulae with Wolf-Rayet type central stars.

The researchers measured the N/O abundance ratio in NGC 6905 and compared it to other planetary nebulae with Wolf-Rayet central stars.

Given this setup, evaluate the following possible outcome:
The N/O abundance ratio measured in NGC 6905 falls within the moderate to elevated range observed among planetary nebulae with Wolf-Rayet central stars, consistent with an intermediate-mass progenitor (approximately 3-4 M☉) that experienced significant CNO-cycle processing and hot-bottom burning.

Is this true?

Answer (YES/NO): NO